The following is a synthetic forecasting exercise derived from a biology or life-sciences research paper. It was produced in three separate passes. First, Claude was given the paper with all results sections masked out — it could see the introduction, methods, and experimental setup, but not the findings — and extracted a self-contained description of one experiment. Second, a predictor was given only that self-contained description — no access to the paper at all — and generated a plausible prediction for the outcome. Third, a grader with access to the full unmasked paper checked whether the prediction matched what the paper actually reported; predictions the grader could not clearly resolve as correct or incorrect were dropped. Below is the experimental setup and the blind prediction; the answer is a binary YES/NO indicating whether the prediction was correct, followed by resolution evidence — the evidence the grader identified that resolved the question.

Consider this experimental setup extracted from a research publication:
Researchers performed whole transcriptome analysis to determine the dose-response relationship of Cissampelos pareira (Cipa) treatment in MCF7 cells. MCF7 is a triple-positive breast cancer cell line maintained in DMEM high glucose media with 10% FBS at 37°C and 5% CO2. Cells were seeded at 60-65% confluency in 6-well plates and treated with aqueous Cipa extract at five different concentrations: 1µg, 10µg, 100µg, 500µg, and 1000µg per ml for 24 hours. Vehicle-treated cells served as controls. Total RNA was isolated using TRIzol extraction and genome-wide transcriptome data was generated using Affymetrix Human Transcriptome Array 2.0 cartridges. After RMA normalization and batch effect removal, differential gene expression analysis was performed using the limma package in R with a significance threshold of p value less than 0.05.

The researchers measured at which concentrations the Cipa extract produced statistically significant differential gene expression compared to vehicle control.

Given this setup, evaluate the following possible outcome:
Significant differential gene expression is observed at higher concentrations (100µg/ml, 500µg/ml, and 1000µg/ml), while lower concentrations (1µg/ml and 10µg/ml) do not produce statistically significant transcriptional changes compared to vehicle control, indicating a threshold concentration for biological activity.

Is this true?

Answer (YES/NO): NO